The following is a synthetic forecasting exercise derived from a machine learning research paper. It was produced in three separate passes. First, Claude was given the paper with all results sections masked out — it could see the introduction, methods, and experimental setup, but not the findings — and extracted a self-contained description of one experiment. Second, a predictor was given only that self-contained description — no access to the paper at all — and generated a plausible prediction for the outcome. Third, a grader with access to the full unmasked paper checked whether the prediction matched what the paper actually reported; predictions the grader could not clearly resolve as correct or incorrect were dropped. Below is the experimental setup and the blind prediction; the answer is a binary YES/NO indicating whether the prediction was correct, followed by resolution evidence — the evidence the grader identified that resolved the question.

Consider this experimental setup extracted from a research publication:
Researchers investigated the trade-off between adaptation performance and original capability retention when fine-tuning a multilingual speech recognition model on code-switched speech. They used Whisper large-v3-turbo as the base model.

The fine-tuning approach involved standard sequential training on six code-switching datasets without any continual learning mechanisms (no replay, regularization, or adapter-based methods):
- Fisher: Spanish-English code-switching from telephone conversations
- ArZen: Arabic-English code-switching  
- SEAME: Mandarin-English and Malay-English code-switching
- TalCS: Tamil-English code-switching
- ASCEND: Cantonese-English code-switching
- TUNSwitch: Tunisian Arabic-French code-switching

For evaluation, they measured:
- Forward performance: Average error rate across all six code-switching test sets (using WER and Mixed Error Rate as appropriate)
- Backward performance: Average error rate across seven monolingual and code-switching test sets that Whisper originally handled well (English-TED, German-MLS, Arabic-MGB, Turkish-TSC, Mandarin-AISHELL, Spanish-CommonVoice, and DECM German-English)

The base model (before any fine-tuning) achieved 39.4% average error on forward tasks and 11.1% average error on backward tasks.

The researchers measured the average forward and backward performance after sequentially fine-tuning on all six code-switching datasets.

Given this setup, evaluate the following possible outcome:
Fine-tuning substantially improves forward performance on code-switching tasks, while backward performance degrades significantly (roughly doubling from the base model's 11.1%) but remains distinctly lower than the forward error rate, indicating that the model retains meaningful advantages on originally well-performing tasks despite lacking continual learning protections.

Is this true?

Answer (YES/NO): NO